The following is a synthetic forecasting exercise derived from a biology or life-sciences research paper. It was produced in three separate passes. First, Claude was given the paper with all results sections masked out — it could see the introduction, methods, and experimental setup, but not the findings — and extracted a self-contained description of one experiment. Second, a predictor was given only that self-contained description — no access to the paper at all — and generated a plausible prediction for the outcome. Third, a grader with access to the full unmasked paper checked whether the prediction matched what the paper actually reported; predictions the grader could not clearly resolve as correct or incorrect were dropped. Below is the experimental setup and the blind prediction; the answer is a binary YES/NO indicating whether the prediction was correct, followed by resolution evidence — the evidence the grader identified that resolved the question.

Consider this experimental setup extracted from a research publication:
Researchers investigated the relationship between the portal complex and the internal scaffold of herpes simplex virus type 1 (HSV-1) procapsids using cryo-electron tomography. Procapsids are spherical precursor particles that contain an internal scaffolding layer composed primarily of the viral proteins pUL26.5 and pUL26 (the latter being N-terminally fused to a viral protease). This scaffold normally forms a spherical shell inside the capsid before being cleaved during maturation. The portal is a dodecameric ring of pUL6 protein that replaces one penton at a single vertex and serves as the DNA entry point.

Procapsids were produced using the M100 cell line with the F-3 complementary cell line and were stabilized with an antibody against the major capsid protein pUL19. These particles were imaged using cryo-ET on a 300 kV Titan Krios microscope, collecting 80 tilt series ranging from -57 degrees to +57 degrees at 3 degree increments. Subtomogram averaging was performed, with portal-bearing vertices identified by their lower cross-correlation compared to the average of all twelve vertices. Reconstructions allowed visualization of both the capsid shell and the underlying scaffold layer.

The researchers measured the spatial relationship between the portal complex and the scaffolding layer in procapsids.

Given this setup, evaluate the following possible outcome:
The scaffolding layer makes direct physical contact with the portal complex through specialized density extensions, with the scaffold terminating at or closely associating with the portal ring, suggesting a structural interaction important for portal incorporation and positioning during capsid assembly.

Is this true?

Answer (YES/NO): NO